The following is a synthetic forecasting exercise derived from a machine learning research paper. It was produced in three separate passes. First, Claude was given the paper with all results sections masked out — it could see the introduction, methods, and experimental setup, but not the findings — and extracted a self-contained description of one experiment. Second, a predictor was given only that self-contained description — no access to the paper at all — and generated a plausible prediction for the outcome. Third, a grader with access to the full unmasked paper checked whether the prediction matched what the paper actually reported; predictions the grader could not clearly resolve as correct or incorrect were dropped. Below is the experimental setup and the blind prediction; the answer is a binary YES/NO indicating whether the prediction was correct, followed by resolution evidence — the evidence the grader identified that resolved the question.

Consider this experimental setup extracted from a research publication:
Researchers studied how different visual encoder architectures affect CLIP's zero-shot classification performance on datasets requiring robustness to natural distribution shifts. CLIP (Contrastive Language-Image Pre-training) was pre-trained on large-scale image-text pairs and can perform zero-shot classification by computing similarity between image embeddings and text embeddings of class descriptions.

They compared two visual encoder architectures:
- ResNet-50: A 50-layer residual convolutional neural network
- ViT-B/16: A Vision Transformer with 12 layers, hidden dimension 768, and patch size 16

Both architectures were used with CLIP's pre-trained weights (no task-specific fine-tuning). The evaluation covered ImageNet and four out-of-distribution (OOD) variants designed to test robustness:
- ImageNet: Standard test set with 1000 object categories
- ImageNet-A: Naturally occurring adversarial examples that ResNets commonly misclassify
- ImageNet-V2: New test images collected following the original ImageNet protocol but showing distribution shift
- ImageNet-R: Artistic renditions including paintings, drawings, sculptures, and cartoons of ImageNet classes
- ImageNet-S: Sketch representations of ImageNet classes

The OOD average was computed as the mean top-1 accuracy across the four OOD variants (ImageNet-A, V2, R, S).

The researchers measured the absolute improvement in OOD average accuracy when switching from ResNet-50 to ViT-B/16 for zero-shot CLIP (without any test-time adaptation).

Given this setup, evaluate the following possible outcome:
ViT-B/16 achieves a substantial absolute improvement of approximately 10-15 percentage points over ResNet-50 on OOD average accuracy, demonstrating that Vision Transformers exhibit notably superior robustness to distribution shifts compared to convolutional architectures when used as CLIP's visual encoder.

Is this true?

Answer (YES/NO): NO